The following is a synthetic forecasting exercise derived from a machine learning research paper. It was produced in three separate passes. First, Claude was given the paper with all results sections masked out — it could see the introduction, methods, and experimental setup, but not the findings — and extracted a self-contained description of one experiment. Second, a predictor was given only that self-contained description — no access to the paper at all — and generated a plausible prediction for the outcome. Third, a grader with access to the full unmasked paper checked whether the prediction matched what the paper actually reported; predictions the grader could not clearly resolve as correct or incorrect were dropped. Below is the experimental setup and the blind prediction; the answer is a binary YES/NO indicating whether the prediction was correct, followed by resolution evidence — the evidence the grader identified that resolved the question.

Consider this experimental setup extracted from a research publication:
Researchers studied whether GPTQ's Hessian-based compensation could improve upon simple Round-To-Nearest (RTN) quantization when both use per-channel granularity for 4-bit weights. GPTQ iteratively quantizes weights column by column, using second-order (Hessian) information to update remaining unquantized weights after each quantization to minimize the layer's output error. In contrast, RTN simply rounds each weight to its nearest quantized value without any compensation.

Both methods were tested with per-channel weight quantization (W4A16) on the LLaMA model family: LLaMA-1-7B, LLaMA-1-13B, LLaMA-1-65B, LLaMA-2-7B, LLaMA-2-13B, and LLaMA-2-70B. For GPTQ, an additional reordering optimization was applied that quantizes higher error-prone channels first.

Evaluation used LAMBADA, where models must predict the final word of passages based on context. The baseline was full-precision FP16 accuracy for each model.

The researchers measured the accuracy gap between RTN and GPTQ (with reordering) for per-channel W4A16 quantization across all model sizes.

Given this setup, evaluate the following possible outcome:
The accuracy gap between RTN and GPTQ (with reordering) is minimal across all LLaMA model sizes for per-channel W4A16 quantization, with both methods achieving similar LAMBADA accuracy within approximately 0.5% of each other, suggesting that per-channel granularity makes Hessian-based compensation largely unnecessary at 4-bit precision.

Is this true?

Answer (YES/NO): NO